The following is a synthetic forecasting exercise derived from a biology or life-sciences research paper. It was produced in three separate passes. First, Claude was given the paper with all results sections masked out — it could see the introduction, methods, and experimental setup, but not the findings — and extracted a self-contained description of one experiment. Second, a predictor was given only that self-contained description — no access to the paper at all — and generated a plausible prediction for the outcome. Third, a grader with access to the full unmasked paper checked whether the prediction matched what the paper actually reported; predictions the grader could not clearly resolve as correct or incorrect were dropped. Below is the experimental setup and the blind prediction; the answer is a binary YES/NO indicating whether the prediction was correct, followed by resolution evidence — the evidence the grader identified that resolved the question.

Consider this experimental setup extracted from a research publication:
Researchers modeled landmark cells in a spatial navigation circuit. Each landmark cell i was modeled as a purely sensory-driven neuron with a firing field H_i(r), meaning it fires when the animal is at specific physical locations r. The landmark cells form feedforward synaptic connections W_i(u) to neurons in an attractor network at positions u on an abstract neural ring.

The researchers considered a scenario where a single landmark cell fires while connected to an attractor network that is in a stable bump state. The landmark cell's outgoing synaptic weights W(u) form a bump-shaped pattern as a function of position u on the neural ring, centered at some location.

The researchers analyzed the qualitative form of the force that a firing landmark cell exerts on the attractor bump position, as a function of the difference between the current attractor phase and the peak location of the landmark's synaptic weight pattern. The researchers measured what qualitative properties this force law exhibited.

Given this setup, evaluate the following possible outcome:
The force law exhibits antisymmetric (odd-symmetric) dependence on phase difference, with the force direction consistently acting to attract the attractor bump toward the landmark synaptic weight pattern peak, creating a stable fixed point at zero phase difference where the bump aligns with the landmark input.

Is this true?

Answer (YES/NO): YES